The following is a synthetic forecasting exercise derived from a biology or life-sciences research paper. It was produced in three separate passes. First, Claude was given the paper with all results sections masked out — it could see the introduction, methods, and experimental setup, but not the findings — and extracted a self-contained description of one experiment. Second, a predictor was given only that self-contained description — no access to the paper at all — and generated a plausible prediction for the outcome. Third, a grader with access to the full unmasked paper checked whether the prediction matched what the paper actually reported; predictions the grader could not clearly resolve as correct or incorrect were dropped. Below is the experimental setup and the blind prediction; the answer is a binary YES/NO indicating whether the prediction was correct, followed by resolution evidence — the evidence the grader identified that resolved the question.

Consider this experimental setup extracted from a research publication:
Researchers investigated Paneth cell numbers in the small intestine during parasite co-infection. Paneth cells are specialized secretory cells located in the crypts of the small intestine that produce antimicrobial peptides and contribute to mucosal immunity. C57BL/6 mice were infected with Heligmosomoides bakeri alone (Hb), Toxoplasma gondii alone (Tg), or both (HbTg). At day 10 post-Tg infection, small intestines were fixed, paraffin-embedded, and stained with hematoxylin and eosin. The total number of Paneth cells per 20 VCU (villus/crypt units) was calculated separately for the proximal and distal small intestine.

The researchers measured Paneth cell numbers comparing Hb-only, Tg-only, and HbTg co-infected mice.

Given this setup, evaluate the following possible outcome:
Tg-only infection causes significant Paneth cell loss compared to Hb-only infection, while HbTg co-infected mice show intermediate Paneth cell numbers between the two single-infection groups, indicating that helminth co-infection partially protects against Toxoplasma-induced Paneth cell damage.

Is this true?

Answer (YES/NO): NO